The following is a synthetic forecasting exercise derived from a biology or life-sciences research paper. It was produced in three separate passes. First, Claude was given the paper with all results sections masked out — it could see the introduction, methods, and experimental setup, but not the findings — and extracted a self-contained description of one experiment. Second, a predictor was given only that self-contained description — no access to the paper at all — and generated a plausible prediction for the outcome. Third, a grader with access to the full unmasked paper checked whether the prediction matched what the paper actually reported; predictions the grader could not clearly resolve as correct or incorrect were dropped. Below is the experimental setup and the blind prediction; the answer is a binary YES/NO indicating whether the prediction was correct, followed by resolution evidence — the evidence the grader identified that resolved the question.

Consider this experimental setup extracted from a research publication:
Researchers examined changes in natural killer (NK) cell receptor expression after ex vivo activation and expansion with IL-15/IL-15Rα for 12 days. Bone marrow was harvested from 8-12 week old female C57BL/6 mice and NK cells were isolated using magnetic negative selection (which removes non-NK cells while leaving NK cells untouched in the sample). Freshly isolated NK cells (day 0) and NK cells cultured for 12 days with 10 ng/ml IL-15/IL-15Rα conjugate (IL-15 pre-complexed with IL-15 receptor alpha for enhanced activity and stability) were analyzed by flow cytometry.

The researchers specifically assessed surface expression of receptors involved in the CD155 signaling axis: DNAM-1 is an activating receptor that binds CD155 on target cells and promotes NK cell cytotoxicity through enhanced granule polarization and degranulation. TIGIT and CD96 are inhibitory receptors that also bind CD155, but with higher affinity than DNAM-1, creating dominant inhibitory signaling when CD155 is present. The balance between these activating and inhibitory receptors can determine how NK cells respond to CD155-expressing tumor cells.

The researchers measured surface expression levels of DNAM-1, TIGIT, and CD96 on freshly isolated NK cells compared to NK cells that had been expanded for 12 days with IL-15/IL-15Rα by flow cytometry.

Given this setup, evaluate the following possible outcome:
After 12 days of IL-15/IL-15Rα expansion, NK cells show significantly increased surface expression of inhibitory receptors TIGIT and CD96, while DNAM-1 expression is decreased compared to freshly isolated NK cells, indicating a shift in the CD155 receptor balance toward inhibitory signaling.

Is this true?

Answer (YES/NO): NO